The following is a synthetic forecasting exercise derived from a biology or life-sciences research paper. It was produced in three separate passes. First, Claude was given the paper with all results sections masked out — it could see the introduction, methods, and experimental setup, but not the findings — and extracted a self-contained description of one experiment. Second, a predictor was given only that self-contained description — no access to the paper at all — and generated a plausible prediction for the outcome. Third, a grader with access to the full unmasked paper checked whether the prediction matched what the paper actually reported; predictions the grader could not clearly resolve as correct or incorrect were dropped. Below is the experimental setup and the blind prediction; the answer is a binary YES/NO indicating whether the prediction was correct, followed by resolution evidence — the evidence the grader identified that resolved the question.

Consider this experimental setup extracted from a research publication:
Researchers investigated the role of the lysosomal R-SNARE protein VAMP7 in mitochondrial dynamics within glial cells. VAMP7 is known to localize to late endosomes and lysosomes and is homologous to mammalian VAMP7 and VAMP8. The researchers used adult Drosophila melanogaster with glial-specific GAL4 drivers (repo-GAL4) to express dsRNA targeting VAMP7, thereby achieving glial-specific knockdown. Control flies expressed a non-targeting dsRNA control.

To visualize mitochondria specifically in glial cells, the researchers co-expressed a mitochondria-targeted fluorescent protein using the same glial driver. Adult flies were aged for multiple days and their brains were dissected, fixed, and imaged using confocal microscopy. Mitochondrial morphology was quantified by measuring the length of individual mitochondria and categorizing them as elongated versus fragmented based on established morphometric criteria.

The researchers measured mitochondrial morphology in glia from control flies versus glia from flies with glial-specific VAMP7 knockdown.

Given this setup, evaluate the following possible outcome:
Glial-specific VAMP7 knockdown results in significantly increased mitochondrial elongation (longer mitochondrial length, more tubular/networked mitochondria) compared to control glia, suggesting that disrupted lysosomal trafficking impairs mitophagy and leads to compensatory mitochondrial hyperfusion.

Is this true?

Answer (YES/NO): NO